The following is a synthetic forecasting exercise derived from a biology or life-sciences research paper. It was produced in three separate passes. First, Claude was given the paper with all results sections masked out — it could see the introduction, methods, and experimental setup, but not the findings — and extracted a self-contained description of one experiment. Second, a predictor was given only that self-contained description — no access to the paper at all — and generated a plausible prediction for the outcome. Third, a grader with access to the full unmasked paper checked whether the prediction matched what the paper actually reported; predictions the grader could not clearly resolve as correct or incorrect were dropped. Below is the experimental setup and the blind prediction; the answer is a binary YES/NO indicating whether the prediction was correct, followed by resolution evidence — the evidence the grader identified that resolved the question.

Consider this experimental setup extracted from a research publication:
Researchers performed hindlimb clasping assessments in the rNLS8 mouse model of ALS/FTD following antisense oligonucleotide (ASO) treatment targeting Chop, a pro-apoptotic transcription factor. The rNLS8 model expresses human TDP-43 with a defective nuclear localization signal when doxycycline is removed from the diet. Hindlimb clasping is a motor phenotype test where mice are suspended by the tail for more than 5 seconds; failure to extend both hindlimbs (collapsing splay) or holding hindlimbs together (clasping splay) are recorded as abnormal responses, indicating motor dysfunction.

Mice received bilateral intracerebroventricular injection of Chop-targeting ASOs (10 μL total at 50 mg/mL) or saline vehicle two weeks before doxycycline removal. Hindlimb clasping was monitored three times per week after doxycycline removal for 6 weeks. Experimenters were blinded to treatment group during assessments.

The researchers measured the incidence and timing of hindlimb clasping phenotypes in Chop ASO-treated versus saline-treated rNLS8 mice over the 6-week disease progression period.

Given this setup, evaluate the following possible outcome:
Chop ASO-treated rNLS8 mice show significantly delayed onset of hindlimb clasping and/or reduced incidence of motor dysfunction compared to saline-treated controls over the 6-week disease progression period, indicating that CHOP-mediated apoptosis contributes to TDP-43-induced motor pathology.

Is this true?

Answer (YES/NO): NO